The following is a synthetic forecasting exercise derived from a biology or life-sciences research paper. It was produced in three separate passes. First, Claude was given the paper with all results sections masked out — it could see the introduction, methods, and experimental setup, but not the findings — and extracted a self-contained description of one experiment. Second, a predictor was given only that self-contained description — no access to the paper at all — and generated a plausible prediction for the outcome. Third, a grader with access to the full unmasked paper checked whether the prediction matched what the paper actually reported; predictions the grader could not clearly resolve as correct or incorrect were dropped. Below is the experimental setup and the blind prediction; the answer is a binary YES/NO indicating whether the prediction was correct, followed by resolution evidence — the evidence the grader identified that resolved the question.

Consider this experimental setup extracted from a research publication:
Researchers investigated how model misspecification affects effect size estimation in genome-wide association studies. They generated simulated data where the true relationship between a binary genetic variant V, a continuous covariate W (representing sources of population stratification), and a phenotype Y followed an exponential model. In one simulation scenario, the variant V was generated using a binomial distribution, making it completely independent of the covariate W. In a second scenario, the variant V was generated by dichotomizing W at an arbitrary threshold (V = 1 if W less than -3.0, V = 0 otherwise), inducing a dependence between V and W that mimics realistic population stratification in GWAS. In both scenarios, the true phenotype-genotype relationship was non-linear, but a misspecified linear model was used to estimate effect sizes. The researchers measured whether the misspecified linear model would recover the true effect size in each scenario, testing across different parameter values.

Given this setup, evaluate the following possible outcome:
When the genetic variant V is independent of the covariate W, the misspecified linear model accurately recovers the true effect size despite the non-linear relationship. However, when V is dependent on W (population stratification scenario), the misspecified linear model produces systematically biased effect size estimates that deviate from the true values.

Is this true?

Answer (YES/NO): YES